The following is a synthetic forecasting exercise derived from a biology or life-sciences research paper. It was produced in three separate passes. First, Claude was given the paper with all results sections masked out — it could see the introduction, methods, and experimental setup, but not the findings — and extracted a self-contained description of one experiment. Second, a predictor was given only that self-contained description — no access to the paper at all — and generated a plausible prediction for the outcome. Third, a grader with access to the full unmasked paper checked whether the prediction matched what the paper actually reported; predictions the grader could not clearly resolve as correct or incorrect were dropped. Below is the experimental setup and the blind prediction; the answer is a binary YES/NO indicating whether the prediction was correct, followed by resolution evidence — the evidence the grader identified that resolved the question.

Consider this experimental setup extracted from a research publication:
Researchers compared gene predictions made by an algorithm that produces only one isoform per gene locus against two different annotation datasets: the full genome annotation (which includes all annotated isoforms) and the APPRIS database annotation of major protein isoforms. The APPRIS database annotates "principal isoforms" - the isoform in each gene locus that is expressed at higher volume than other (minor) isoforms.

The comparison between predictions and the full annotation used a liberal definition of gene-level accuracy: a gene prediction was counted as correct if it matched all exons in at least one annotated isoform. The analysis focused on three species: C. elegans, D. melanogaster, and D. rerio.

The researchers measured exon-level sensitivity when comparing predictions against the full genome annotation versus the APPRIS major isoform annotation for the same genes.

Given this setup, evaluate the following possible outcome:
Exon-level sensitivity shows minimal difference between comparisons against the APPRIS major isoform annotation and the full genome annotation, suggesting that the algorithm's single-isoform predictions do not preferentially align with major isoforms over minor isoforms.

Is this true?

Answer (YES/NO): NO